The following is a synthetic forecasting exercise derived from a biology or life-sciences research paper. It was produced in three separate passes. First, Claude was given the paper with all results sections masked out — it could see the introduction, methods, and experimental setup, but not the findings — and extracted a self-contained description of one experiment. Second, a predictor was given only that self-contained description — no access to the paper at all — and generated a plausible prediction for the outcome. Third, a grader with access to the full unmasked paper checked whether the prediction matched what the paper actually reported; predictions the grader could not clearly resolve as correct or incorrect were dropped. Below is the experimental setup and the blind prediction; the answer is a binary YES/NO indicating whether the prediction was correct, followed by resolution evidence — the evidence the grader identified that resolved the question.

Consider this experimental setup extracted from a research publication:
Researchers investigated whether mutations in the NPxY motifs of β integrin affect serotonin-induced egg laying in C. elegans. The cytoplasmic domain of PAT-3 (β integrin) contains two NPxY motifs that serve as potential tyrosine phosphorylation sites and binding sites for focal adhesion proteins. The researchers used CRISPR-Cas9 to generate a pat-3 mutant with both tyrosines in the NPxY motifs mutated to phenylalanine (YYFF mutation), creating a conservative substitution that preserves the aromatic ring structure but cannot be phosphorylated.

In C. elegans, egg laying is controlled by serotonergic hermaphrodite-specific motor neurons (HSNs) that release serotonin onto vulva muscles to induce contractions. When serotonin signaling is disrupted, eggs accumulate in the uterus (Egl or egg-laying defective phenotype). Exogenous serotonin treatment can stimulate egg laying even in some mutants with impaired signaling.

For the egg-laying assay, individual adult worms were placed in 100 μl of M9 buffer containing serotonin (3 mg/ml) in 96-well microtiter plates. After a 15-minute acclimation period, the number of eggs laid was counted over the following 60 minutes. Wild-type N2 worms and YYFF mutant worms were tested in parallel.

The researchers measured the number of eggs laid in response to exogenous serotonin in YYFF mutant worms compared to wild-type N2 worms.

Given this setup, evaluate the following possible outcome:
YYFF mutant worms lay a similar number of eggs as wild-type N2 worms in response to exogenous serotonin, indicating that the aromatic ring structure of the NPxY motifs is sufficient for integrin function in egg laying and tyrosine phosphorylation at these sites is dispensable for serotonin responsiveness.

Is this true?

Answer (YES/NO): YES